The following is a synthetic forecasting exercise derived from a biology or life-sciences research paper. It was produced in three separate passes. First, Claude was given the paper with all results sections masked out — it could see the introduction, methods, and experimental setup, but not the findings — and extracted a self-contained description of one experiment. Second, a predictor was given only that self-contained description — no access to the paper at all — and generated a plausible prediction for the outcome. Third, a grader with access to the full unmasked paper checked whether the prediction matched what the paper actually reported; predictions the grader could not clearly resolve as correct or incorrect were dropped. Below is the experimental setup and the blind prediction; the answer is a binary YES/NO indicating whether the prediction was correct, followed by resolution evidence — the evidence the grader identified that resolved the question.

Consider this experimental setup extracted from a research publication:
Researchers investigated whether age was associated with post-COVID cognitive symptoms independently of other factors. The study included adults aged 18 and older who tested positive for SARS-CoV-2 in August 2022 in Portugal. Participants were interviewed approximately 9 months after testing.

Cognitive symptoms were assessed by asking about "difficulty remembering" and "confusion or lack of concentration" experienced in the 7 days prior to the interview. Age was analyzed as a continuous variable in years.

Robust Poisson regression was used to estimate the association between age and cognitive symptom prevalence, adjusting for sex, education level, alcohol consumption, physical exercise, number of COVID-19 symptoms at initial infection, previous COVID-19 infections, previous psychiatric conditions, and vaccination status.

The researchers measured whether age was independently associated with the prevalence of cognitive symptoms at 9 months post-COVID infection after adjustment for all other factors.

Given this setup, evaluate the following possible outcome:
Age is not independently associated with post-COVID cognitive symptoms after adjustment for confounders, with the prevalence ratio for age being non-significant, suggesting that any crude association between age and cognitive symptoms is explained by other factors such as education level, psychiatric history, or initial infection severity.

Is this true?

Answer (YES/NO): NO